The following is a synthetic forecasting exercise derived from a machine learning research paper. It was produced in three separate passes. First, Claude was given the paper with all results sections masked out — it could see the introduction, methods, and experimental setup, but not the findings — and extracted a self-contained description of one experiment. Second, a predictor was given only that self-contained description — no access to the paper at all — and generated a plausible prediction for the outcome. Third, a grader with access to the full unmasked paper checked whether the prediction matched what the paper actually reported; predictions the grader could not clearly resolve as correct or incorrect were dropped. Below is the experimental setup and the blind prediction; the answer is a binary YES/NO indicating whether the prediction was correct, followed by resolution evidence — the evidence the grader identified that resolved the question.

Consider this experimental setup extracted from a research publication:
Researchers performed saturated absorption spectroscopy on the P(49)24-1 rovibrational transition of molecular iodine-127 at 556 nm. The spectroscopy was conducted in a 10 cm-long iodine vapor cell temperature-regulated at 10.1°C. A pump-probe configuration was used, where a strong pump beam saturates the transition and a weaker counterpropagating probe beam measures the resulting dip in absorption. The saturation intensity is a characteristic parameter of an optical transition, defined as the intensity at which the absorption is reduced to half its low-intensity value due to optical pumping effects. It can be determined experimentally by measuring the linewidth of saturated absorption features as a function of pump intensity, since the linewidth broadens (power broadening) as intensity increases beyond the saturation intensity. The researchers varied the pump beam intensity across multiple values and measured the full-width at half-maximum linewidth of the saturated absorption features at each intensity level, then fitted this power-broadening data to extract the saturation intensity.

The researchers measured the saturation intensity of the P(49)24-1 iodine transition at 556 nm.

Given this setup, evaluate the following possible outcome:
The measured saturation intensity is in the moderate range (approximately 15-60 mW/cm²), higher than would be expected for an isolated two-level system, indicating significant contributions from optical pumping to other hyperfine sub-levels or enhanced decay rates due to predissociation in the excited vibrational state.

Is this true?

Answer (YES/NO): NO